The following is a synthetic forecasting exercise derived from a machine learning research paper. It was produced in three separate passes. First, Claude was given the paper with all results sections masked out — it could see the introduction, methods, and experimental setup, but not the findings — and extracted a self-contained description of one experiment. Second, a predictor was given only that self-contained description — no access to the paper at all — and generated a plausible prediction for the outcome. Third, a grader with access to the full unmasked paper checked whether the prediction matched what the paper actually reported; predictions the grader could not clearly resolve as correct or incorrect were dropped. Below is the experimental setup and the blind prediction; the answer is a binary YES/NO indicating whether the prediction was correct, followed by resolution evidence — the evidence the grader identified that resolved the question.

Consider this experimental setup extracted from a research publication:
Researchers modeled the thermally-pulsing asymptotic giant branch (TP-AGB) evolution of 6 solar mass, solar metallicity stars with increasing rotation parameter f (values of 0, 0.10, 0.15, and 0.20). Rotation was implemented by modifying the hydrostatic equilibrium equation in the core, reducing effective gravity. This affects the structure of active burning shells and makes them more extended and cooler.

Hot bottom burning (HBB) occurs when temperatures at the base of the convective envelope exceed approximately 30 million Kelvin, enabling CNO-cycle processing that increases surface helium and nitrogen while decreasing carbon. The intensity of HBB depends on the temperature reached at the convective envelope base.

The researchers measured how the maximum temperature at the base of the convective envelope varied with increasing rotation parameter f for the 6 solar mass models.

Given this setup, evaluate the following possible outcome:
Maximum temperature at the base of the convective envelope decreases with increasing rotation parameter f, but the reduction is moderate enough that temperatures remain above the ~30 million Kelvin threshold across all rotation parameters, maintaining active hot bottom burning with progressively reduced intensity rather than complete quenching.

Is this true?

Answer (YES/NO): YES